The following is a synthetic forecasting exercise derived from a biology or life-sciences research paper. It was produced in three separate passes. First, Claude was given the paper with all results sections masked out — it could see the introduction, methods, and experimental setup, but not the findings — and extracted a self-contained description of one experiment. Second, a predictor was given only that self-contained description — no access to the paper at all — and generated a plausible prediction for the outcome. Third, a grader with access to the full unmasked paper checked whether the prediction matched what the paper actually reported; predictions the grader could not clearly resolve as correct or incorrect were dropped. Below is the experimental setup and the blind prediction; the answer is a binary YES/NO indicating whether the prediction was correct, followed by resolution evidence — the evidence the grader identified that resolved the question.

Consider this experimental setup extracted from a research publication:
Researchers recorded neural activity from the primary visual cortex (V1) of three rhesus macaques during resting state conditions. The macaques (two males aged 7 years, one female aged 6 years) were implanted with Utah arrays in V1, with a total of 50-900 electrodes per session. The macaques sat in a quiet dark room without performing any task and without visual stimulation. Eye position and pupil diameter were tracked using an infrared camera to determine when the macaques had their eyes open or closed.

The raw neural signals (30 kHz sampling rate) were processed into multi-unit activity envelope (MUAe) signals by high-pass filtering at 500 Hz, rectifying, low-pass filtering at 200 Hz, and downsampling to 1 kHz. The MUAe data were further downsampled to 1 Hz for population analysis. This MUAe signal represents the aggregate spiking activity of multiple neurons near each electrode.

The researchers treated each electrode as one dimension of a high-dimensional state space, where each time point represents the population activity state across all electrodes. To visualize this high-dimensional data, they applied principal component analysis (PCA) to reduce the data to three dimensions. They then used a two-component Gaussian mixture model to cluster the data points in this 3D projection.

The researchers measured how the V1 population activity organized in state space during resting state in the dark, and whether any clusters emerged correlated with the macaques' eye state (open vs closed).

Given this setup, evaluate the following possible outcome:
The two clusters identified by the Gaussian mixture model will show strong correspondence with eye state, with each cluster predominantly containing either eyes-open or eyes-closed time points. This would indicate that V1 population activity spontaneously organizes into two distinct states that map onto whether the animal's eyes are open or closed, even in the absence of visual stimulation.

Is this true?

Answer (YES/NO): YES